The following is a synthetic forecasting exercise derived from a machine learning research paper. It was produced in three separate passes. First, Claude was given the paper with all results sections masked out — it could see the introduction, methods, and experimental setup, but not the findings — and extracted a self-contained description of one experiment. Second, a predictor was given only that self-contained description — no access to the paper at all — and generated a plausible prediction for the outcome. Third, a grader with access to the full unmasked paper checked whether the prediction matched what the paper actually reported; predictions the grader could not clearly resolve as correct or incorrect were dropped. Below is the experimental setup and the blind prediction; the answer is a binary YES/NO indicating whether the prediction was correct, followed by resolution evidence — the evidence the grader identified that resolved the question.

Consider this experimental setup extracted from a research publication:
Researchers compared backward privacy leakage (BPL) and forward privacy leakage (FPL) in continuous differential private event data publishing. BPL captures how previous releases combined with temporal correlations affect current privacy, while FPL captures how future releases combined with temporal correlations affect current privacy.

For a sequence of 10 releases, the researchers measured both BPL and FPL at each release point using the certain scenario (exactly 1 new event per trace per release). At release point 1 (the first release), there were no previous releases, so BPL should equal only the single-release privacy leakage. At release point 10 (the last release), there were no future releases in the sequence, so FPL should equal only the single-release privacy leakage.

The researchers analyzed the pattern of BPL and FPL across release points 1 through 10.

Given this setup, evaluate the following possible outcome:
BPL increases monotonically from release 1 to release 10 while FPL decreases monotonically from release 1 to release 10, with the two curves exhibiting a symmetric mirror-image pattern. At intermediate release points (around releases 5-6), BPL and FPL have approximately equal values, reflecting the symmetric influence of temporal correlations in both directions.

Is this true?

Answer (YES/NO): NO